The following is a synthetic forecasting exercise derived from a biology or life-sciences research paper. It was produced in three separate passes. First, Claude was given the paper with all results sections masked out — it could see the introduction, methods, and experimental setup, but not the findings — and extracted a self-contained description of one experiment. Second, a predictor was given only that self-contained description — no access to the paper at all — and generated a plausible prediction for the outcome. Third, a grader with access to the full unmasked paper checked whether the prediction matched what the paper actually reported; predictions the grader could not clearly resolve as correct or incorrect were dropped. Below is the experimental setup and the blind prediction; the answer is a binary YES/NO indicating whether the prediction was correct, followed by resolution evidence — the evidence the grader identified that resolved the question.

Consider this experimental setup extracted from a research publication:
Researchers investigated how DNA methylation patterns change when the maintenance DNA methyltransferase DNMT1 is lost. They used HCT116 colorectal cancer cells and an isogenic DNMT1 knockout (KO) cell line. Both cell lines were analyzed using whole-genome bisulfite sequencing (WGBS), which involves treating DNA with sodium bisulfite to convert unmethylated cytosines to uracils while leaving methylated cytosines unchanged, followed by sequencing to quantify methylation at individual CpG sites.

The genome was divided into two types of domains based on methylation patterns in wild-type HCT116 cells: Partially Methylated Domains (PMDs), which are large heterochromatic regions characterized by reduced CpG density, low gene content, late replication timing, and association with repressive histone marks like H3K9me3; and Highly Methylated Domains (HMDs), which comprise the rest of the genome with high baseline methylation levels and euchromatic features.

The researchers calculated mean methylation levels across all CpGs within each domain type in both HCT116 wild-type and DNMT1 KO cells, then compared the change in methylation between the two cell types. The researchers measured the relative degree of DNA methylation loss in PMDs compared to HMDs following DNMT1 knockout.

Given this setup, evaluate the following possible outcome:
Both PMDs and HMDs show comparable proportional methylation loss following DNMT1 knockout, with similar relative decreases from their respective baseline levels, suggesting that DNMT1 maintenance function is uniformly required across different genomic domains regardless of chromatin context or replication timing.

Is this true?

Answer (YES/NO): NO